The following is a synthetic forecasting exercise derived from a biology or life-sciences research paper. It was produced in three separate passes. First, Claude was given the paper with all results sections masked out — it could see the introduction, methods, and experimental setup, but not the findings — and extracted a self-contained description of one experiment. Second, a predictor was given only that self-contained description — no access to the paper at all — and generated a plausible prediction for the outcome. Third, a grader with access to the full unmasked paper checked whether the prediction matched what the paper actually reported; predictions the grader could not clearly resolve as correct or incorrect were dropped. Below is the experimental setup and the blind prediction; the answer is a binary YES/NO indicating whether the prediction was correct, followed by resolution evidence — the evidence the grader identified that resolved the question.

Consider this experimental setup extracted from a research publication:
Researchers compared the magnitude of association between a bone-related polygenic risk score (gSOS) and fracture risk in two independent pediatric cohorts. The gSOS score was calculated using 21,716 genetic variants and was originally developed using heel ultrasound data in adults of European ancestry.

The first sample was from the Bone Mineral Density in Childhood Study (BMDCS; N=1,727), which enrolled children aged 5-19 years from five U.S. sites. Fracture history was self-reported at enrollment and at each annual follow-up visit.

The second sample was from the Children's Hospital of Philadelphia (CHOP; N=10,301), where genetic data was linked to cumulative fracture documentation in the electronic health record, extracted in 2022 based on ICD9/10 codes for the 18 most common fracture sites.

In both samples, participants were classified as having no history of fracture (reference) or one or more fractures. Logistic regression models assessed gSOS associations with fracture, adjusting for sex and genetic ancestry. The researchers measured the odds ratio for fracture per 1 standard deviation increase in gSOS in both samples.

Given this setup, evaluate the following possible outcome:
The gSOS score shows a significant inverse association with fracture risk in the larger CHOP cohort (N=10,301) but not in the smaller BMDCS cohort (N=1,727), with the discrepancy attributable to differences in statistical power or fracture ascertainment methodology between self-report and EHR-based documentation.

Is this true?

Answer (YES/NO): NO